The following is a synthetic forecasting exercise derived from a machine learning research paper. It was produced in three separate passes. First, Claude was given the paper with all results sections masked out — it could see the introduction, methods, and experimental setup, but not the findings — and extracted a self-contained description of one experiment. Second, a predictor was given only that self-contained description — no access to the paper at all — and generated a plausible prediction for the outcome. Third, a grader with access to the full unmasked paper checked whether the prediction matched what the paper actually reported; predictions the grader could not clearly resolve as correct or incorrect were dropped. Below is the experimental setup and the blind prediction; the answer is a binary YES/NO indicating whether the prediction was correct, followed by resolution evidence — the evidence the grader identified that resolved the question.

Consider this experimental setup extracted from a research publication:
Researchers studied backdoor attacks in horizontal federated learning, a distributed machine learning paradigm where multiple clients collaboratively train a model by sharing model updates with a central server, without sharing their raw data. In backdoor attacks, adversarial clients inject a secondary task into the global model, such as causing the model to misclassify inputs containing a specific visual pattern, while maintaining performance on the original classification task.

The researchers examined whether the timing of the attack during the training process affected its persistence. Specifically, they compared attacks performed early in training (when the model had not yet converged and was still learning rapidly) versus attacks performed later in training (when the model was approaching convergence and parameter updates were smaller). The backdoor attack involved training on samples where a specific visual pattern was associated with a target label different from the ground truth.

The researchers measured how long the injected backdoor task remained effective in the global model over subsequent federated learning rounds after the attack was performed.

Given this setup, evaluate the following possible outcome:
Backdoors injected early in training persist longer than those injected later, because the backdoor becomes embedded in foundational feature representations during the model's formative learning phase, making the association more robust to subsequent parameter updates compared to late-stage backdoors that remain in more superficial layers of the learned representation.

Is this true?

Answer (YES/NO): NO